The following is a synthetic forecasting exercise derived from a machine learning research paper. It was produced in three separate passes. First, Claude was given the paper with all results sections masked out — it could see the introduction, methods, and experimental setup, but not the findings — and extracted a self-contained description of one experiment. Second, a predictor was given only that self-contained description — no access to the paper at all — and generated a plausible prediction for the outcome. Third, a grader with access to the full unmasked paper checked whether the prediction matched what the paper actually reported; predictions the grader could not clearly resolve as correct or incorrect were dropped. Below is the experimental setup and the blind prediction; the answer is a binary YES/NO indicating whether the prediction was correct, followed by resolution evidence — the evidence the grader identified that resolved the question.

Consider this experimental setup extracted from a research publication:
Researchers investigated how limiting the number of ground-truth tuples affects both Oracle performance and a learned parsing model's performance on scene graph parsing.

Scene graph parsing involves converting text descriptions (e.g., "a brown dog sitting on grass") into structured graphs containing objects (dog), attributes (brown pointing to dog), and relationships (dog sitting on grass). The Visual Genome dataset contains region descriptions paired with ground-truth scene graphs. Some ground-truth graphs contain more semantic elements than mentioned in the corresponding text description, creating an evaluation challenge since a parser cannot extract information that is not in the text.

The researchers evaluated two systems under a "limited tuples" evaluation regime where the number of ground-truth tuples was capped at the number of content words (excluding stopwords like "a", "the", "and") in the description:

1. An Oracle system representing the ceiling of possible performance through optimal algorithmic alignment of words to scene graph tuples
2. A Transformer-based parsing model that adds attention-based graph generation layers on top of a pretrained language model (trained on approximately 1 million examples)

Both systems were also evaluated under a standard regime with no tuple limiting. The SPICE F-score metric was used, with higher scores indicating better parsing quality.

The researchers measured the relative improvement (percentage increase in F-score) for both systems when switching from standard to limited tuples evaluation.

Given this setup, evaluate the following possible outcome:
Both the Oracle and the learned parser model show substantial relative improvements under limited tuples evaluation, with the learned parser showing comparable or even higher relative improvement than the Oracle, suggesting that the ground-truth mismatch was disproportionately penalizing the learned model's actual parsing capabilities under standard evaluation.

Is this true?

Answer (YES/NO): YES